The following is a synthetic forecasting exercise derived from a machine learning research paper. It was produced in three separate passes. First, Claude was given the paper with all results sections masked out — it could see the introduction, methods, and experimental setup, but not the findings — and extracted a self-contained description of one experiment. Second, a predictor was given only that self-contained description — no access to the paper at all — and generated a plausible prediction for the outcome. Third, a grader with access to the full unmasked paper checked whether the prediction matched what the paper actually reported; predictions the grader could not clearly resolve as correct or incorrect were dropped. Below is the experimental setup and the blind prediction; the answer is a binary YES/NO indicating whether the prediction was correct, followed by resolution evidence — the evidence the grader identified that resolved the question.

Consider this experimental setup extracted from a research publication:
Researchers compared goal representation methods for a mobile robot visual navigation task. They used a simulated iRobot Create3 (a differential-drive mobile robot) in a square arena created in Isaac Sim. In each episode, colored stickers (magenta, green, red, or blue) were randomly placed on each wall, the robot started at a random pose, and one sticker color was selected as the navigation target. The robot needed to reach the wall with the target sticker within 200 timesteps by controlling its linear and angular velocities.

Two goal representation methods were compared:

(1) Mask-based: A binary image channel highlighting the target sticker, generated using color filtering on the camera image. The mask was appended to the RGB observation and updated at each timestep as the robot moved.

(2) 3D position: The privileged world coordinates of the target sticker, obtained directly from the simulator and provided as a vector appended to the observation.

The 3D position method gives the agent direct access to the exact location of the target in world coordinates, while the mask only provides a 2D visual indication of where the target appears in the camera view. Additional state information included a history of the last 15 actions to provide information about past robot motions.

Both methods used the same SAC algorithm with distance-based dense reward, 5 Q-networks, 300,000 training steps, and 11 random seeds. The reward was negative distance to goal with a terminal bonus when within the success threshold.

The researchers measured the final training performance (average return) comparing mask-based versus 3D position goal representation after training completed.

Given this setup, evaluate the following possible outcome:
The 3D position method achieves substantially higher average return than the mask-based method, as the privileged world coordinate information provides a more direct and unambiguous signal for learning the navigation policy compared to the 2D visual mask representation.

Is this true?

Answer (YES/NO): NO